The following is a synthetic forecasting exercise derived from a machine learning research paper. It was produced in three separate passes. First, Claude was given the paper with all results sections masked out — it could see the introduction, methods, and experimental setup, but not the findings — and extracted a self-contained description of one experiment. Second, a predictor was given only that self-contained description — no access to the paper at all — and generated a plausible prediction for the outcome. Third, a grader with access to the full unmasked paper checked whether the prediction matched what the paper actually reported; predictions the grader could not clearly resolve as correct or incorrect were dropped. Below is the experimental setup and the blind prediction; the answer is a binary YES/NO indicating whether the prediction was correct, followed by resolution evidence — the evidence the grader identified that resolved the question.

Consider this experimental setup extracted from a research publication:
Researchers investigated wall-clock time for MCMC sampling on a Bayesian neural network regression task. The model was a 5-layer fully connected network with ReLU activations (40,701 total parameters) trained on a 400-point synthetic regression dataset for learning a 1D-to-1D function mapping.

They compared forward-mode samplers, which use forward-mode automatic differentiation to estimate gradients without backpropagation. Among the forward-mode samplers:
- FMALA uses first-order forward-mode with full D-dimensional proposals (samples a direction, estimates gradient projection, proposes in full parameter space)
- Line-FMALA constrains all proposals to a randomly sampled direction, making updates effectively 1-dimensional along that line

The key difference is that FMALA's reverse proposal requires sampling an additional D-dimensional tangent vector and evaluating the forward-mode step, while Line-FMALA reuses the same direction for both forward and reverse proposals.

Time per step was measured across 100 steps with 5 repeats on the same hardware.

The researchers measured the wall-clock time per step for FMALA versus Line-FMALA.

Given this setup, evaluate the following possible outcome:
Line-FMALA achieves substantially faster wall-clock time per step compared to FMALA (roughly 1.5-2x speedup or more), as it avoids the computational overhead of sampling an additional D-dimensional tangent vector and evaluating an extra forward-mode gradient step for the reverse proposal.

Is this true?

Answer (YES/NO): YES